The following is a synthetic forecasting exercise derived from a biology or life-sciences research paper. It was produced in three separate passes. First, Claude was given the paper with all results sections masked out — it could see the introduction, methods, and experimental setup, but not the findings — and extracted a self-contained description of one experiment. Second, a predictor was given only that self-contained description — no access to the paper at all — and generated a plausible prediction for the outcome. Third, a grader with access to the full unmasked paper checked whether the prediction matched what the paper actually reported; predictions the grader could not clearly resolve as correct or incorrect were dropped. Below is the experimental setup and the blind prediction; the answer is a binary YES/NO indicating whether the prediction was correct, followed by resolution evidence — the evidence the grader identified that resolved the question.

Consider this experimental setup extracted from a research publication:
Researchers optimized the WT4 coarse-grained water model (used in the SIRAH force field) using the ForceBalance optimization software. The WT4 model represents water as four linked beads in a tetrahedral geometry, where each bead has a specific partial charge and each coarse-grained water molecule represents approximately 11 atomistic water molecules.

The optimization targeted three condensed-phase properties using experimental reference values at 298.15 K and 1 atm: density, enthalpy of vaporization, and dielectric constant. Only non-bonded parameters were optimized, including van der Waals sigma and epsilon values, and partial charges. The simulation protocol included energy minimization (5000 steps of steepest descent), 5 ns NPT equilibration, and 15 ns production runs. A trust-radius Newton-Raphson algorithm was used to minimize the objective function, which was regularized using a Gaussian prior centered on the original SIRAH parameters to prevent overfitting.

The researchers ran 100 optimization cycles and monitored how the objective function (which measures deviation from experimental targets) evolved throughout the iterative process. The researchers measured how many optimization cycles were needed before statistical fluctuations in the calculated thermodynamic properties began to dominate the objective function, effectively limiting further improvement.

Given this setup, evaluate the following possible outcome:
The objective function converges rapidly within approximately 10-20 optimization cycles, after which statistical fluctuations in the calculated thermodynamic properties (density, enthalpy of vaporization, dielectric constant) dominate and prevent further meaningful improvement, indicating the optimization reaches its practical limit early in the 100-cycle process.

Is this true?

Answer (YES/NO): NO